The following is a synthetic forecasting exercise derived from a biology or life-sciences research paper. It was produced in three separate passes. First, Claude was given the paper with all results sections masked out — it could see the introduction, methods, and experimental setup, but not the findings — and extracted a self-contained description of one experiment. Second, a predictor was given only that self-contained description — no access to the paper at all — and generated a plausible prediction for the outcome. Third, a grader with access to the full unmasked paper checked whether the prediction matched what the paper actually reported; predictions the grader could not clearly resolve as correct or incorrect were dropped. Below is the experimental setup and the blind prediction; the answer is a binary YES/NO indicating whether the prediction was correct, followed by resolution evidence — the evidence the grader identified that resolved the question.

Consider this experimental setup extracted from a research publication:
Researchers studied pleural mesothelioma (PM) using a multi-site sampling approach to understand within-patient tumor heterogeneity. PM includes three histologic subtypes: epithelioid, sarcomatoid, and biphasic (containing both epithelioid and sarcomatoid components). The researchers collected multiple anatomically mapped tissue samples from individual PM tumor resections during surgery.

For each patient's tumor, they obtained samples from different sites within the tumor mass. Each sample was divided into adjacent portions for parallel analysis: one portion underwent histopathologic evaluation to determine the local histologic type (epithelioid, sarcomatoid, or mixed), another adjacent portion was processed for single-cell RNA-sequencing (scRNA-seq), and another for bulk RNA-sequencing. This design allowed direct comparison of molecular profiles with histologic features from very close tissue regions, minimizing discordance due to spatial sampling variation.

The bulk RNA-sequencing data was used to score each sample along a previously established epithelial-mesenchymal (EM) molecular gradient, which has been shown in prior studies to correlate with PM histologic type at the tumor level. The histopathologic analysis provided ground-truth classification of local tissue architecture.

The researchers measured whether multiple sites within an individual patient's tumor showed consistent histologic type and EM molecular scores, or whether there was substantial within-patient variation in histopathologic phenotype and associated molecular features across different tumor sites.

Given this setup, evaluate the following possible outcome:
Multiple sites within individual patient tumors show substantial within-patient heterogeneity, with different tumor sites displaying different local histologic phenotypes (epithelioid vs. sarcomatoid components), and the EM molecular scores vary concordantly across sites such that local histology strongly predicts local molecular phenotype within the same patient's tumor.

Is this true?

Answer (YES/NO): NO